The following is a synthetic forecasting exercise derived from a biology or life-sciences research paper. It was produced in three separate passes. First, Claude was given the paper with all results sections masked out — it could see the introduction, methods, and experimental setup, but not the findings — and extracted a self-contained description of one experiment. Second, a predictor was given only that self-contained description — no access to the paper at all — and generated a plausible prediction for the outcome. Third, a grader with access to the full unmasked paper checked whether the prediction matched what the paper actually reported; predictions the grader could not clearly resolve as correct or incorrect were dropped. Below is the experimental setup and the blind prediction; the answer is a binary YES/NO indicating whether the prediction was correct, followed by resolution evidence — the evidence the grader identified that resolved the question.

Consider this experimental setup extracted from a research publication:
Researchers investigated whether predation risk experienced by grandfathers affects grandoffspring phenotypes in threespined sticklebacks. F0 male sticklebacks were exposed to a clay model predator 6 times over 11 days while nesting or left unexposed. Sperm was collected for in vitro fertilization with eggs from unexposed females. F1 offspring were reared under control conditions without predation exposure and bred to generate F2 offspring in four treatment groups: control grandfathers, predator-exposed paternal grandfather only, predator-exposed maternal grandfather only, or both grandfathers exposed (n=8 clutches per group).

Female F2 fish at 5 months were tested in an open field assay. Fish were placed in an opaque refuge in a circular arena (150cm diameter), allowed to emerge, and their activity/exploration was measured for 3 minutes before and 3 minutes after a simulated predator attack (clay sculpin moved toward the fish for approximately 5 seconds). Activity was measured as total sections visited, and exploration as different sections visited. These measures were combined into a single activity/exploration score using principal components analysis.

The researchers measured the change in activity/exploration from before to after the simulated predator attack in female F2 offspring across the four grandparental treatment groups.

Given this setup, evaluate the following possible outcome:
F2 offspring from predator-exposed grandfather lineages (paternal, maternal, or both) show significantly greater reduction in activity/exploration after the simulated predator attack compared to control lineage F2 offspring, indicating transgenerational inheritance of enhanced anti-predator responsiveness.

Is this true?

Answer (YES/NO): NO